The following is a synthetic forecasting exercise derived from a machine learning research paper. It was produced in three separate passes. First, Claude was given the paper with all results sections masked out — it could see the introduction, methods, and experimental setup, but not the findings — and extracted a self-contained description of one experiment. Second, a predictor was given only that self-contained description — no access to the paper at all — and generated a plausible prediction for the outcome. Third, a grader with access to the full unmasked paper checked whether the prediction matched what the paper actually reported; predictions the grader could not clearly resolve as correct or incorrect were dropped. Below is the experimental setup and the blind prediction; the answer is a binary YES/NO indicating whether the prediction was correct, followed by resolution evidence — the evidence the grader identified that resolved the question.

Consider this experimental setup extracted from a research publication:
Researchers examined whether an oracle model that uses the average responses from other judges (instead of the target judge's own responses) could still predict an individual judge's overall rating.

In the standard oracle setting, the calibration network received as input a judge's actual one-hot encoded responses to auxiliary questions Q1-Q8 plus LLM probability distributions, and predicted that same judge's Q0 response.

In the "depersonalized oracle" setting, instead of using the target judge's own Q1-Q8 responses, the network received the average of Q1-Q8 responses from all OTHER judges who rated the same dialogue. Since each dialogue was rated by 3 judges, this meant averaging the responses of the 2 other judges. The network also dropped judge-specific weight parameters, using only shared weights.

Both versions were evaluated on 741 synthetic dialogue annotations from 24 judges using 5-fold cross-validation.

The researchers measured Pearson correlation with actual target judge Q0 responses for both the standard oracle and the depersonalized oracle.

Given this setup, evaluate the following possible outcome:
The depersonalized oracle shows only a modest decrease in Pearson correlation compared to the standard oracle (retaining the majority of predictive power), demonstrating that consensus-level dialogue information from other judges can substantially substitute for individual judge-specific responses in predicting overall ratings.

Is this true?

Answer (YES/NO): NO